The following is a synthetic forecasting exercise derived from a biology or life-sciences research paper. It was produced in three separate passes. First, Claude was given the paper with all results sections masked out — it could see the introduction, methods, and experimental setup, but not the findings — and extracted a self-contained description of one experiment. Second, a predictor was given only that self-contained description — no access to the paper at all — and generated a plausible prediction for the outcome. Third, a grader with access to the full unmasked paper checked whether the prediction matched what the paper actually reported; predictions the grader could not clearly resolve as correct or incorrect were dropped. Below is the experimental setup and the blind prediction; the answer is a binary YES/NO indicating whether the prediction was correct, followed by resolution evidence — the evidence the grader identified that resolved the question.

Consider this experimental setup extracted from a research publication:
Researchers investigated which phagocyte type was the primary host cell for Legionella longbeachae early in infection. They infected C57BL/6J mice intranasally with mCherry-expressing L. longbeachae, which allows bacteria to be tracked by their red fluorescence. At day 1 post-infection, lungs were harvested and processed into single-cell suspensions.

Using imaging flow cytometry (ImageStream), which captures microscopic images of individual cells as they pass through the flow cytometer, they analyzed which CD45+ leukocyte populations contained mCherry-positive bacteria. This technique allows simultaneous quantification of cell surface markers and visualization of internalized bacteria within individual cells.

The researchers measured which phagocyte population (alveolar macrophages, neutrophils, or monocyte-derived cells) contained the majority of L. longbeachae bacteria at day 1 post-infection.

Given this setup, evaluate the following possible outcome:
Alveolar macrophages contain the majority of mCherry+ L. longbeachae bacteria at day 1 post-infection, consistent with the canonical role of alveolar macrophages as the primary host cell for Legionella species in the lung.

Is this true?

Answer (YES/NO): YES